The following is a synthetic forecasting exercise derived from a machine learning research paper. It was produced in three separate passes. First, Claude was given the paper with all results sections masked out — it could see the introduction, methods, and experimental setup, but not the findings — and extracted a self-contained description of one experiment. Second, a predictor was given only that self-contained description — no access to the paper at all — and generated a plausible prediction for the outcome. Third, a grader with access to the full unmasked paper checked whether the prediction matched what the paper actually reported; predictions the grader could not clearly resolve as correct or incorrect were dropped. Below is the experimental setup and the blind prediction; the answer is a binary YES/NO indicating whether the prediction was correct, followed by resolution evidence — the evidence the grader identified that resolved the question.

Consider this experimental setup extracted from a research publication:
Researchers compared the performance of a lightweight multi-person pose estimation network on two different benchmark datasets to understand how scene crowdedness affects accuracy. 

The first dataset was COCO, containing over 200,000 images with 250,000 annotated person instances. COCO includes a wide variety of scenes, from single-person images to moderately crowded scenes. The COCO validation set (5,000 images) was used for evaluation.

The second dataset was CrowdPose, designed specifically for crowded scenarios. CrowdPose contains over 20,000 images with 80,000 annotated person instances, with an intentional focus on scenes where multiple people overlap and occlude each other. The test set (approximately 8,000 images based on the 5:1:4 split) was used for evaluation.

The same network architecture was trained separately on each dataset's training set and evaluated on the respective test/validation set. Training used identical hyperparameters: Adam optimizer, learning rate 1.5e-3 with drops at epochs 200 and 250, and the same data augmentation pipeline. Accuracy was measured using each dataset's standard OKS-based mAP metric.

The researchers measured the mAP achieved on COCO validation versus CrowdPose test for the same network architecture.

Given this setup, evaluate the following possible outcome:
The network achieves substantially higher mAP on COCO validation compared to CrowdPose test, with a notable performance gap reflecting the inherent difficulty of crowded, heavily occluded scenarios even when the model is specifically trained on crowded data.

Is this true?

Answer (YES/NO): NO